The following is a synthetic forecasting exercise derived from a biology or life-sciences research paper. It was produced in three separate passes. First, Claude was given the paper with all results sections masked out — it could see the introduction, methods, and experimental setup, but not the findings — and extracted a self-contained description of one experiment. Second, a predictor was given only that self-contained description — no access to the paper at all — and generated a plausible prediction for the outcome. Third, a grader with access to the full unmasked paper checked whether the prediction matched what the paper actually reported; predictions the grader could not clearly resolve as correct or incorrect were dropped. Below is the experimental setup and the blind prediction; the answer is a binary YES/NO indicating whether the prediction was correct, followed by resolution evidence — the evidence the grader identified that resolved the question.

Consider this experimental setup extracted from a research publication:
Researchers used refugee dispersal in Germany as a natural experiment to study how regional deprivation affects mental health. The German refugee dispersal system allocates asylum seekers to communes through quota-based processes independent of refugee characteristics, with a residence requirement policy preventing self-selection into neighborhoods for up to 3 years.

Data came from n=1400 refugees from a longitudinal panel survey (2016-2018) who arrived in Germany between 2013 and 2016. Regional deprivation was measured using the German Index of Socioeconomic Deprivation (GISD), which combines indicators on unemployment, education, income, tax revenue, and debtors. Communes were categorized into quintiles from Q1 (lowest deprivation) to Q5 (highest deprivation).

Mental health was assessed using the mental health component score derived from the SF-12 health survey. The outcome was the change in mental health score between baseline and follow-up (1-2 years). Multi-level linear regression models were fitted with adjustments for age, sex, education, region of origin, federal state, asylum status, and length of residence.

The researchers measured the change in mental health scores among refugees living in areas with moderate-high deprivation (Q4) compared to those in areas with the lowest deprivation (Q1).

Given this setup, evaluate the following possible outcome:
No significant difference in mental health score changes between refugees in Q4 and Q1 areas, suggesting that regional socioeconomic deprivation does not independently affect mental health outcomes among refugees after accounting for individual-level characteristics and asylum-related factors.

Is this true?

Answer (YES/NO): YES